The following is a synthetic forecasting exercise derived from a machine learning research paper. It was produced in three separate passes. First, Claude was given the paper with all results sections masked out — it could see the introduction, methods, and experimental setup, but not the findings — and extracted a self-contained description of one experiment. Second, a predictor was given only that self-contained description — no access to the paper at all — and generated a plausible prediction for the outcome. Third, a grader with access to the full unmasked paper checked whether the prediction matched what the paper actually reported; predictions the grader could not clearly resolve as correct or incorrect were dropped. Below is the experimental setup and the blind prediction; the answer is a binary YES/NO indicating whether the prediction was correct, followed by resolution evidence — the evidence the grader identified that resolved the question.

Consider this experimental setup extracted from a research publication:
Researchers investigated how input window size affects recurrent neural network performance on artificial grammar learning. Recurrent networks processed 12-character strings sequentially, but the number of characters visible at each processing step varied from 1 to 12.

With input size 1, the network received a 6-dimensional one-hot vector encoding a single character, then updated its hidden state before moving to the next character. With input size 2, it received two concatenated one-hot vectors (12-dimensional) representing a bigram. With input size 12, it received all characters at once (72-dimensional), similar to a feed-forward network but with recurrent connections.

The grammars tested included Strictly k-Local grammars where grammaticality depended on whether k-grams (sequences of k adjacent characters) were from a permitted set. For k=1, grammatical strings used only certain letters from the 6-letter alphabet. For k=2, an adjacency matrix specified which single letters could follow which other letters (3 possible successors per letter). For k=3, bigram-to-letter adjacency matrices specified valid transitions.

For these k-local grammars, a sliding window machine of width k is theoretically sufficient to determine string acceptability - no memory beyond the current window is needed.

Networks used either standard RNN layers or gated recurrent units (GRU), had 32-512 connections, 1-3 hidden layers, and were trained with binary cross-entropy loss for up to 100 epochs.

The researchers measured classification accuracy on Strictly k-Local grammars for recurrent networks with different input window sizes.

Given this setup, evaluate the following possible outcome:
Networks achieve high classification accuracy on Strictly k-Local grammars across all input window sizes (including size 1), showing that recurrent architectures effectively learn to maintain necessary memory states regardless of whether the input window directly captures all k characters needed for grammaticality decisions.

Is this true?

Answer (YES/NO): YES